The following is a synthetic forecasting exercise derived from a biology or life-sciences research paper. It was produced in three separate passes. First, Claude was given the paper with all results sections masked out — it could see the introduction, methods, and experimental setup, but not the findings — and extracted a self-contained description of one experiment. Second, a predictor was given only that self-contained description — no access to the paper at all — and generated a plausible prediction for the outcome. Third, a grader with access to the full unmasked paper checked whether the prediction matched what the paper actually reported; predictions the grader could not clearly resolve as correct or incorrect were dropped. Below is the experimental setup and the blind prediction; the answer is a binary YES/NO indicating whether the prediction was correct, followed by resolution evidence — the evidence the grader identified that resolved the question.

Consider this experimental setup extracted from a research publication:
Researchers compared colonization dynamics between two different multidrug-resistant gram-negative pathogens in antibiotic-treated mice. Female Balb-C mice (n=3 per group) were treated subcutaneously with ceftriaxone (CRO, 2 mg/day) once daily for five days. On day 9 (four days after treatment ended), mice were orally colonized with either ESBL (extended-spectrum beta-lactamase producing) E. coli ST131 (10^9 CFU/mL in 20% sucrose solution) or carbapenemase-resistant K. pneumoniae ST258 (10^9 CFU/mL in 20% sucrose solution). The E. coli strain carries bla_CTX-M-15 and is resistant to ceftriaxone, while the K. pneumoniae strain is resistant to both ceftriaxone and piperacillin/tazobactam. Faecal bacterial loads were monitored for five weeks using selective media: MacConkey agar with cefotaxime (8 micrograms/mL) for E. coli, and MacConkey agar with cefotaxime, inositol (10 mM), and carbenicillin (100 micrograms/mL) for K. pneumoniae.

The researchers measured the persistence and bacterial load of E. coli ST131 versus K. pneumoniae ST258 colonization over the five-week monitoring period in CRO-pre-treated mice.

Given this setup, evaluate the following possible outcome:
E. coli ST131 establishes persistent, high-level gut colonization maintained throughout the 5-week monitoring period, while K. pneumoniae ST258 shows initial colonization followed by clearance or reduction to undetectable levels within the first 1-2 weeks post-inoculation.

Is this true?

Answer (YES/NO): NO